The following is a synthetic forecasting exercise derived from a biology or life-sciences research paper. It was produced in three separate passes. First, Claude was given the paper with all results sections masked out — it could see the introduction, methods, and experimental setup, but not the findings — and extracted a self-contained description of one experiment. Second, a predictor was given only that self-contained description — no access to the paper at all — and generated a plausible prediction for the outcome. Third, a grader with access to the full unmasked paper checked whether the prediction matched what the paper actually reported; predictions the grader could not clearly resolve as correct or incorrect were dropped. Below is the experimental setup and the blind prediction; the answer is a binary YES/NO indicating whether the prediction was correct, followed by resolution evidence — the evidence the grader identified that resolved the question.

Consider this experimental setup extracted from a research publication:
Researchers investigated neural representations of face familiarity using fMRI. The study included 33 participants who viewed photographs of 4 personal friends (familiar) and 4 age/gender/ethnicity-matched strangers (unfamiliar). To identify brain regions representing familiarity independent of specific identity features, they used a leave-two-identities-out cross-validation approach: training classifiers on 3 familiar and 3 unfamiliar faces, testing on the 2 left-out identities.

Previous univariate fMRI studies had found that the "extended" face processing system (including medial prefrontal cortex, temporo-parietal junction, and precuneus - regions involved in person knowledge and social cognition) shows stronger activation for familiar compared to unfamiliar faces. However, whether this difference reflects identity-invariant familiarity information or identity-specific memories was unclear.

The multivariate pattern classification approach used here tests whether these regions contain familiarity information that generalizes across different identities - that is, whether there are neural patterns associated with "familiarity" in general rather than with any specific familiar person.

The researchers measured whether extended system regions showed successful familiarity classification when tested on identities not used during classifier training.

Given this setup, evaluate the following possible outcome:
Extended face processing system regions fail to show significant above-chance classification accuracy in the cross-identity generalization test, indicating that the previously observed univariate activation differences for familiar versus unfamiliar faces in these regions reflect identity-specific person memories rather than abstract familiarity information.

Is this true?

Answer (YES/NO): NO